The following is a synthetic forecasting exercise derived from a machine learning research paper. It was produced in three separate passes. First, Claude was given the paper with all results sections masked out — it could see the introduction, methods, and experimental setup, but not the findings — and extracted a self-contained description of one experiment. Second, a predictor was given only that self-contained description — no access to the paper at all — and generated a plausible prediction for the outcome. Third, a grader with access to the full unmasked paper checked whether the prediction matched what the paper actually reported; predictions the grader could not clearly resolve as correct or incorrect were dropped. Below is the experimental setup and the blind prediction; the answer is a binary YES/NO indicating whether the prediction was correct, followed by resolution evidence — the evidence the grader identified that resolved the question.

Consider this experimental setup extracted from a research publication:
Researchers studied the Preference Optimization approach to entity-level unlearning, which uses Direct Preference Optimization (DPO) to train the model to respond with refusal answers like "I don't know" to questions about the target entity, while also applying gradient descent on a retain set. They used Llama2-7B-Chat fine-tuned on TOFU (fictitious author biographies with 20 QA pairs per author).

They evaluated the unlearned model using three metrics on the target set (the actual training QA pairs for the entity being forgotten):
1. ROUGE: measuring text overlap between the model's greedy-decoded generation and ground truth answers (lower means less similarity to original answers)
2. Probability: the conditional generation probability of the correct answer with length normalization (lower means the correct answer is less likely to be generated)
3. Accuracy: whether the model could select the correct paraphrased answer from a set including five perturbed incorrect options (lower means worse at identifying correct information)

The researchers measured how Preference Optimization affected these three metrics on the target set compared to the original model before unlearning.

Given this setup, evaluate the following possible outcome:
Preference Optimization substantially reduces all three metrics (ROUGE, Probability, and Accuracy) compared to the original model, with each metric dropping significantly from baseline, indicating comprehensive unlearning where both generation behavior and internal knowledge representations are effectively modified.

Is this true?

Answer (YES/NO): NO